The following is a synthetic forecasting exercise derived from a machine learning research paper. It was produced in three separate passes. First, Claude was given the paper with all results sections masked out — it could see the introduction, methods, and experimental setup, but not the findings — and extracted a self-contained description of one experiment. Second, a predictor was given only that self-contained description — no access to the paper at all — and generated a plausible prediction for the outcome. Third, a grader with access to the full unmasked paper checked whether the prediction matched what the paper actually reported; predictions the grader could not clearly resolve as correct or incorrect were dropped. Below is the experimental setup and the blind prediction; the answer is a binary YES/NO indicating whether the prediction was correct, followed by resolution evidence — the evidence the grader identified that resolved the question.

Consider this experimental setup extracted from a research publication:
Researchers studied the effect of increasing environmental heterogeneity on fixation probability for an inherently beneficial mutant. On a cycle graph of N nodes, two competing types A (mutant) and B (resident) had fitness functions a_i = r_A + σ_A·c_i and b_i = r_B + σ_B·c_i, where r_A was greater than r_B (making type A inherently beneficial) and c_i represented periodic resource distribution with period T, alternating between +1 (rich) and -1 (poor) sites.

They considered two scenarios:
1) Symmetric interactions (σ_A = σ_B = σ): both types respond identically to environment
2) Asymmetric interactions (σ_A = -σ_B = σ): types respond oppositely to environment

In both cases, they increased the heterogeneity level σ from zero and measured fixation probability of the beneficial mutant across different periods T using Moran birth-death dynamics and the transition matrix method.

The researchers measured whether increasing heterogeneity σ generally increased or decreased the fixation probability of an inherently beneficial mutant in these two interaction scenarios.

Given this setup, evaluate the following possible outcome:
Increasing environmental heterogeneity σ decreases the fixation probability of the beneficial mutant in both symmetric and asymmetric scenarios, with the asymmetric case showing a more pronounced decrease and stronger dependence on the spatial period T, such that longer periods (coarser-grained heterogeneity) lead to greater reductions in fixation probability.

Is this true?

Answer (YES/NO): NO